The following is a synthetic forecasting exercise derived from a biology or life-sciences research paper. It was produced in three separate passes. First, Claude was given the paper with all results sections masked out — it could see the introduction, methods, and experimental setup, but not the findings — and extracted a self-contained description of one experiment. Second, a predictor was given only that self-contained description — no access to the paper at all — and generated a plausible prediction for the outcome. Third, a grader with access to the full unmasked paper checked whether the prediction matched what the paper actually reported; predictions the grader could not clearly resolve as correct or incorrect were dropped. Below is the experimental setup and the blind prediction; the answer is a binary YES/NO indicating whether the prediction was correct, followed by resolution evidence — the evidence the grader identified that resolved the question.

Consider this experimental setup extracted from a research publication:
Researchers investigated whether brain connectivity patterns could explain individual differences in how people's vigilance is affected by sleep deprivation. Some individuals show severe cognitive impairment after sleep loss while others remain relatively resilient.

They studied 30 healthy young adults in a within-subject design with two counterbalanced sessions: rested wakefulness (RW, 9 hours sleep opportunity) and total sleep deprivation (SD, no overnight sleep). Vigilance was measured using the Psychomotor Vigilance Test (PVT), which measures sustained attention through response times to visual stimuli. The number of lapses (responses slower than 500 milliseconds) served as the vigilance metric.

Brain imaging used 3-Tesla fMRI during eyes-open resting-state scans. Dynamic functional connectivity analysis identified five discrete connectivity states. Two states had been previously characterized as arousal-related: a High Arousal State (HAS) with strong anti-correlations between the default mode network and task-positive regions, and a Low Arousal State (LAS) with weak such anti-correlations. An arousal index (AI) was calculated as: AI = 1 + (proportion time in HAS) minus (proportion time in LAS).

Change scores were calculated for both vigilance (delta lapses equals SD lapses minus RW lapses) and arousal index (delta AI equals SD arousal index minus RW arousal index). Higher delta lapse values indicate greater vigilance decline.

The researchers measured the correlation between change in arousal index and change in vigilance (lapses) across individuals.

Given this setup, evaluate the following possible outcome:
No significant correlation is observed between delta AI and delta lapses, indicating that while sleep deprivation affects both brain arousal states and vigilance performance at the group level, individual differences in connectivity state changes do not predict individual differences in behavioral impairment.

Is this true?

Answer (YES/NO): NO